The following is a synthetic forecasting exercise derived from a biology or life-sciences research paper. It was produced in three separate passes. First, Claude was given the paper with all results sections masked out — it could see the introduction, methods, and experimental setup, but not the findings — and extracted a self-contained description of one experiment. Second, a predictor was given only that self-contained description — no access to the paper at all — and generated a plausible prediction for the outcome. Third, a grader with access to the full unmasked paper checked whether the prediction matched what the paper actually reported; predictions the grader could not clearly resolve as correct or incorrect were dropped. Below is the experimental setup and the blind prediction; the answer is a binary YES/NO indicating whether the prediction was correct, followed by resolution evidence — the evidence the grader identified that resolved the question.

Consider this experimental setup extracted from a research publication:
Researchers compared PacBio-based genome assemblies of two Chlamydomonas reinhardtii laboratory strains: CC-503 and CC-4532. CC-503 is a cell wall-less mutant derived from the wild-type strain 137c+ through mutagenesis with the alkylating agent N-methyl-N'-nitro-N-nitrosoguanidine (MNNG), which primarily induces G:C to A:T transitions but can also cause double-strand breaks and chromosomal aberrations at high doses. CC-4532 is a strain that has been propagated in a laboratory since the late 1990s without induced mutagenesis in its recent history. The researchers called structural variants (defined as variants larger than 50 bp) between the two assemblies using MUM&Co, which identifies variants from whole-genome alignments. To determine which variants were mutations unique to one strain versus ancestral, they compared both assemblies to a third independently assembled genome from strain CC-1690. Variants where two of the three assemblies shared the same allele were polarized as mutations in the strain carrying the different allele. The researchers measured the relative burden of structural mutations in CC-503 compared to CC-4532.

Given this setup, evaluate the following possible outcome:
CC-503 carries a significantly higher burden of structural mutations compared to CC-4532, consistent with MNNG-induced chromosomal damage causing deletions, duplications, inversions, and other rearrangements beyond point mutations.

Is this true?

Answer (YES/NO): YES